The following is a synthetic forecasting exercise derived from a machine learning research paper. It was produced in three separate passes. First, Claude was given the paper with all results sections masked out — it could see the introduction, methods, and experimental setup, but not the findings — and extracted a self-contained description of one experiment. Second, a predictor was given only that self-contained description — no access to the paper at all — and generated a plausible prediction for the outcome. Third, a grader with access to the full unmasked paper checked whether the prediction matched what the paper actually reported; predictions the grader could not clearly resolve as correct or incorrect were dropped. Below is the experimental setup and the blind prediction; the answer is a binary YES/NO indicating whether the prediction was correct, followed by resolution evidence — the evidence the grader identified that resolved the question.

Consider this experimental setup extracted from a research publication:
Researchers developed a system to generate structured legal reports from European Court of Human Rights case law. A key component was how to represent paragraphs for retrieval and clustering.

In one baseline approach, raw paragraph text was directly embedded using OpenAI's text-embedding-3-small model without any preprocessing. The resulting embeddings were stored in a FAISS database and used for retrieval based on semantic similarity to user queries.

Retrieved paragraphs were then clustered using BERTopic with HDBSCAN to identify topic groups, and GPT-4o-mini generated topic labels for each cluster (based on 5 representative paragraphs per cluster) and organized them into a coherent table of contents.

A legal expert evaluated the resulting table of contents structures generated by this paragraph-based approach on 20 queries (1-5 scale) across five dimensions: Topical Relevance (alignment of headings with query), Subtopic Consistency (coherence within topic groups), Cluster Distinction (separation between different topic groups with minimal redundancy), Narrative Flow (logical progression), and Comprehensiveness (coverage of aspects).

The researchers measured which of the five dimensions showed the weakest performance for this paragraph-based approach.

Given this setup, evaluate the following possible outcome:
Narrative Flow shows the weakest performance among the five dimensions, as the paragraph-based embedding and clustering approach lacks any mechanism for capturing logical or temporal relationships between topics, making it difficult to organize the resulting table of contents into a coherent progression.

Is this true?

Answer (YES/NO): NO